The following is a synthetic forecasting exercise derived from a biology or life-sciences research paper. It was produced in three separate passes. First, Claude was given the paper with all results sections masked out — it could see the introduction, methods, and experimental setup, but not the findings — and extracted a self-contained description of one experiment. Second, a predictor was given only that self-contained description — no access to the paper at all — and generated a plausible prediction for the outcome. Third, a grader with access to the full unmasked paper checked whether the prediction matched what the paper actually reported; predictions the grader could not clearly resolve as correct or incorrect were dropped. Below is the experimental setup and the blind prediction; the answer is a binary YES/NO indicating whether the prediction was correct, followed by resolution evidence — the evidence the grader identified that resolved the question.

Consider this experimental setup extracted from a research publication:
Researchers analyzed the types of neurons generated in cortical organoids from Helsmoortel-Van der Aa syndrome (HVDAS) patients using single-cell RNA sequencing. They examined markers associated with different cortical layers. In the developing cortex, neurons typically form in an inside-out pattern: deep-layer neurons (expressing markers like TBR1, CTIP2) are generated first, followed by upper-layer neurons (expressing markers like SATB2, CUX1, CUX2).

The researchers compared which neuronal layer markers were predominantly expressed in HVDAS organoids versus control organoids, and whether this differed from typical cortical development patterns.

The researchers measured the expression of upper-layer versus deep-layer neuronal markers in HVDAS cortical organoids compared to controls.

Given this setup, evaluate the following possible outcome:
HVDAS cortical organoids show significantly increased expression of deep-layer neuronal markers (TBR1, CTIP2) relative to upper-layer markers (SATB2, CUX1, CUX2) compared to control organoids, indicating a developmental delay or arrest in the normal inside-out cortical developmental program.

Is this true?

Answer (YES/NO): NO